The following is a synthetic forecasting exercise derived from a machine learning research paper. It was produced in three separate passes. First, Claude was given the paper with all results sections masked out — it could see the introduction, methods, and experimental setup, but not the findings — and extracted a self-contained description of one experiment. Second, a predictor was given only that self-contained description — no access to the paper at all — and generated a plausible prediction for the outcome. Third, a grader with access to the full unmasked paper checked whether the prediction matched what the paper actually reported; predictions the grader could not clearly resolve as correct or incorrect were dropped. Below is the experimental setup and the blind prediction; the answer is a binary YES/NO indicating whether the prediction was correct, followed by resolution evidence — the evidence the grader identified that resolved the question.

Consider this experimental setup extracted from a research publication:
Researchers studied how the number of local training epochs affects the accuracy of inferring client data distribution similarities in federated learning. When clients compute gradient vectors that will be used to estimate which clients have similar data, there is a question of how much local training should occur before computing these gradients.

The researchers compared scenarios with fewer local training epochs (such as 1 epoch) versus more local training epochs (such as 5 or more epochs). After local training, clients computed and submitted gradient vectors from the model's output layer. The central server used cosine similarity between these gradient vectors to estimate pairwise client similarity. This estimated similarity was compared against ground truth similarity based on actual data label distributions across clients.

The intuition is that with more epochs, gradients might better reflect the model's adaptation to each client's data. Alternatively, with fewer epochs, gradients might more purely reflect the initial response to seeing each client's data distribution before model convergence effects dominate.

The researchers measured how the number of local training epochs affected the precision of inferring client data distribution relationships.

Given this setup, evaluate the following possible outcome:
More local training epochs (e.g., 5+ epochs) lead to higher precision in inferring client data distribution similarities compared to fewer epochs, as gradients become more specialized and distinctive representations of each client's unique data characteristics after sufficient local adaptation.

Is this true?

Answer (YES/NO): NO